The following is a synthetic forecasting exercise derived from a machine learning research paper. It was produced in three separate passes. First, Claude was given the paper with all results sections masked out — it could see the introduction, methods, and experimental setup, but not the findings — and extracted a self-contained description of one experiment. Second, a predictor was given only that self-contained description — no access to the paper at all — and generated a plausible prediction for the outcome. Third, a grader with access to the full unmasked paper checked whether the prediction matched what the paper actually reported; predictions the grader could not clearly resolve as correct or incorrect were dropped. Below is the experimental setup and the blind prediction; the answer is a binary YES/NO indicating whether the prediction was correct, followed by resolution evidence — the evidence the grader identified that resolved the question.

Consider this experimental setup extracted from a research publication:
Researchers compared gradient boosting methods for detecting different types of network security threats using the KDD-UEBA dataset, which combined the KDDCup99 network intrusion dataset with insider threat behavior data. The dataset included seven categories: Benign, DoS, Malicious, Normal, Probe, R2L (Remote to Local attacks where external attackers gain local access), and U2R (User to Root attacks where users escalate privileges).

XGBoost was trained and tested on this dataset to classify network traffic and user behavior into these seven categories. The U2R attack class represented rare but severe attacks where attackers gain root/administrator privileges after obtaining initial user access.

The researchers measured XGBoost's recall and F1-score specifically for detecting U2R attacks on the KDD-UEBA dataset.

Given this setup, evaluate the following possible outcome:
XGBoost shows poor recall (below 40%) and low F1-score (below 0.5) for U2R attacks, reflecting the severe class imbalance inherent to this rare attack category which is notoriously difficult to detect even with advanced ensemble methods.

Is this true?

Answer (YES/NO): NO